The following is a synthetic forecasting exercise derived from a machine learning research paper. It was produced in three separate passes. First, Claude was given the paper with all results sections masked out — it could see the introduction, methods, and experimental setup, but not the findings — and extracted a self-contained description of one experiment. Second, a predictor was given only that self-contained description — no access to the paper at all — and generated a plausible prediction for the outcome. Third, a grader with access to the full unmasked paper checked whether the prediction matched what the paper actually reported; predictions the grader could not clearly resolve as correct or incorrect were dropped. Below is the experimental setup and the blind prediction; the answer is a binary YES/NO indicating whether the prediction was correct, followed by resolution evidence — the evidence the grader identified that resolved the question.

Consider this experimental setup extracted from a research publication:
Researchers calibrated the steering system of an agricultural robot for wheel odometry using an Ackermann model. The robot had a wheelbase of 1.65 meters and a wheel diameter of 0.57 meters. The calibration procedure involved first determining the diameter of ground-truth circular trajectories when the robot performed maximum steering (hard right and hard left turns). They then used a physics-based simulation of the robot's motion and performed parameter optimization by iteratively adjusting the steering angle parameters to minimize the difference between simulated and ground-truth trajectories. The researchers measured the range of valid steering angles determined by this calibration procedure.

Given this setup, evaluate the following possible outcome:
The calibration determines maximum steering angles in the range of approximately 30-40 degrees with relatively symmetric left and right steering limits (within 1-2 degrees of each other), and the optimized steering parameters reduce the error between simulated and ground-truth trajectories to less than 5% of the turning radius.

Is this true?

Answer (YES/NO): NO